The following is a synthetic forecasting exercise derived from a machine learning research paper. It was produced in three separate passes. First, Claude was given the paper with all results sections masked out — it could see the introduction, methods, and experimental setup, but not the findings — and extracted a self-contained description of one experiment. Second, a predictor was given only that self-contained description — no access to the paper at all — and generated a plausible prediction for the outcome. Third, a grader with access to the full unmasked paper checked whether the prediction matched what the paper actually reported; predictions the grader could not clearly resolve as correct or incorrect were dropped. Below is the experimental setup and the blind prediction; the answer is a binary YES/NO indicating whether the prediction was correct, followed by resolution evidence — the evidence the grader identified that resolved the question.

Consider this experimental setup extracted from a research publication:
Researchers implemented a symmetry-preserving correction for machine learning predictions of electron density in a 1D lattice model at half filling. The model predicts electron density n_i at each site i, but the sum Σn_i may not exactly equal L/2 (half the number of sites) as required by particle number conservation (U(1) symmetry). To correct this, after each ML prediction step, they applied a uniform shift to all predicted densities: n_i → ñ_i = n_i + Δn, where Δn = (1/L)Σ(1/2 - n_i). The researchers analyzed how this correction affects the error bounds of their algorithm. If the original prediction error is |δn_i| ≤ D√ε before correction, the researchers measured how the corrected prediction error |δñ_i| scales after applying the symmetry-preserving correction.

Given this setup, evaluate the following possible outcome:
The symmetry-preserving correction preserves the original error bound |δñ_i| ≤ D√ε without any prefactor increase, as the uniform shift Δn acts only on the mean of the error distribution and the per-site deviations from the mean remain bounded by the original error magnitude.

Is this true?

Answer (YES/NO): NO